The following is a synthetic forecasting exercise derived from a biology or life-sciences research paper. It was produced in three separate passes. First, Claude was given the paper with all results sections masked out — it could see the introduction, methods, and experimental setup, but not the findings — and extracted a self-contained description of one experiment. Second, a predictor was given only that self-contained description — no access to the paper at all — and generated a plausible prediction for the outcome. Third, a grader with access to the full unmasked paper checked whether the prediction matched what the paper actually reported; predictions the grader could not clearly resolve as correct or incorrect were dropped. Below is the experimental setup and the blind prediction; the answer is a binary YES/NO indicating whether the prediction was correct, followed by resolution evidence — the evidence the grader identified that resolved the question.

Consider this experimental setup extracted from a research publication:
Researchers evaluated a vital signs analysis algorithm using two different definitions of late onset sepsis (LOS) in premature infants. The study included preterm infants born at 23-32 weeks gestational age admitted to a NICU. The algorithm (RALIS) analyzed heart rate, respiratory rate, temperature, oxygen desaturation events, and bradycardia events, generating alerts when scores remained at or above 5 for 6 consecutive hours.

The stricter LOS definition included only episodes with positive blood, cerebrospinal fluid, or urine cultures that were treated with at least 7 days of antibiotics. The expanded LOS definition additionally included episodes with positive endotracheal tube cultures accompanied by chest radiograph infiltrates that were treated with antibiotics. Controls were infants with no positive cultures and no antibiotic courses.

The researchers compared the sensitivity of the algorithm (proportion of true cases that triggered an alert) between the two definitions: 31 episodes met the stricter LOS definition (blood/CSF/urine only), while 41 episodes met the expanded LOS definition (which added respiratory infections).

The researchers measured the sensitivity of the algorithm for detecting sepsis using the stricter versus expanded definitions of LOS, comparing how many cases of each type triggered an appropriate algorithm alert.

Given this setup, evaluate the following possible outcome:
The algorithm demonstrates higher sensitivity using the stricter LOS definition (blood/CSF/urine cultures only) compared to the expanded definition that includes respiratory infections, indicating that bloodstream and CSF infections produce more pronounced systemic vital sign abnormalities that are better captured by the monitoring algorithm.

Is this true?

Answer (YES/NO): NO